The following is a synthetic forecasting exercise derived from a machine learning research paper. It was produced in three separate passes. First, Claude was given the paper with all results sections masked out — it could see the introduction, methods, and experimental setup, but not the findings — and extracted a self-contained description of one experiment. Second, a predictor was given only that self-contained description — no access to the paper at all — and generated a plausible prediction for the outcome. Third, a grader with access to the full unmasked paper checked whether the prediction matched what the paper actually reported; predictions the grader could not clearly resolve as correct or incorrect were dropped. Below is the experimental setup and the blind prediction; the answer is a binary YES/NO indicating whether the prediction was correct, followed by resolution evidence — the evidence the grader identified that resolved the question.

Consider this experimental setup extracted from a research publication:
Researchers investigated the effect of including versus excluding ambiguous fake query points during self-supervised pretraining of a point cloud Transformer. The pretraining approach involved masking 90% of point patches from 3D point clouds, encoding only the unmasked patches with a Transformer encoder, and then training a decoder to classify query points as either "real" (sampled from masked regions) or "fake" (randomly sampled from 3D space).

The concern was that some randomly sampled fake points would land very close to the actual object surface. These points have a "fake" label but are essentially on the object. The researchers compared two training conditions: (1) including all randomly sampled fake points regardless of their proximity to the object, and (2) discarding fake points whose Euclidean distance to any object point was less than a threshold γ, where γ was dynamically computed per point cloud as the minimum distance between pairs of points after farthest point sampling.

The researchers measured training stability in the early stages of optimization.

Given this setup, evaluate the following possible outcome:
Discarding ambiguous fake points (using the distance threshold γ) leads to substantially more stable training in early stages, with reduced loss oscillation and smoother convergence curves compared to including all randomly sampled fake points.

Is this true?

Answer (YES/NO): NO